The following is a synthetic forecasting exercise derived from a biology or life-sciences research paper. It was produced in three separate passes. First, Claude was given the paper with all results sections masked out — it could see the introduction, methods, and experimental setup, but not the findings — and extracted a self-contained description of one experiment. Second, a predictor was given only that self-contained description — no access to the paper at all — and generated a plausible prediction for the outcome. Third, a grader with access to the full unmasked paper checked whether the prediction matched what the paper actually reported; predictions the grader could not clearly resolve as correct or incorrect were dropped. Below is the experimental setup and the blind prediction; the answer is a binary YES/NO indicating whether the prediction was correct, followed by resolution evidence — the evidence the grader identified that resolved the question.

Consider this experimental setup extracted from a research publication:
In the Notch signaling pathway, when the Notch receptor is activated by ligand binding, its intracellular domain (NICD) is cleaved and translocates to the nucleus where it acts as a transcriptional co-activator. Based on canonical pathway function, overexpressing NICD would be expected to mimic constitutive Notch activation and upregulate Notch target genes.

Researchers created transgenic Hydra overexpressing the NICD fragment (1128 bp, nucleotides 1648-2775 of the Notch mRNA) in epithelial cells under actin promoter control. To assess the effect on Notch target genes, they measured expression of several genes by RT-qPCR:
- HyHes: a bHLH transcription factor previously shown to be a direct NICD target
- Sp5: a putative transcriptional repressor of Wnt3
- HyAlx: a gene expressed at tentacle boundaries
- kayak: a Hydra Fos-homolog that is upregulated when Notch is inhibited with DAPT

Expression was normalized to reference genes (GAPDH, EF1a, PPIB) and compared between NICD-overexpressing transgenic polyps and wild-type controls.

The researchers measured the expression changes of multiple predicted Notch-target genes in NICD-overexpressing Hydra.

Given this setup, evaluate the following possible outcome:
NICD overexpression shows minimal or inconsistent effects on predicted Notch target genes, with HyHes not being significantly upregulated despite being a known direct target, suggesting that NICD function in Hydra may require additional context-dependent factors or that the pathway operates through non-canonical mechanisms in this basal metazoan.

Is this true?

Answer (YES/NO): NO